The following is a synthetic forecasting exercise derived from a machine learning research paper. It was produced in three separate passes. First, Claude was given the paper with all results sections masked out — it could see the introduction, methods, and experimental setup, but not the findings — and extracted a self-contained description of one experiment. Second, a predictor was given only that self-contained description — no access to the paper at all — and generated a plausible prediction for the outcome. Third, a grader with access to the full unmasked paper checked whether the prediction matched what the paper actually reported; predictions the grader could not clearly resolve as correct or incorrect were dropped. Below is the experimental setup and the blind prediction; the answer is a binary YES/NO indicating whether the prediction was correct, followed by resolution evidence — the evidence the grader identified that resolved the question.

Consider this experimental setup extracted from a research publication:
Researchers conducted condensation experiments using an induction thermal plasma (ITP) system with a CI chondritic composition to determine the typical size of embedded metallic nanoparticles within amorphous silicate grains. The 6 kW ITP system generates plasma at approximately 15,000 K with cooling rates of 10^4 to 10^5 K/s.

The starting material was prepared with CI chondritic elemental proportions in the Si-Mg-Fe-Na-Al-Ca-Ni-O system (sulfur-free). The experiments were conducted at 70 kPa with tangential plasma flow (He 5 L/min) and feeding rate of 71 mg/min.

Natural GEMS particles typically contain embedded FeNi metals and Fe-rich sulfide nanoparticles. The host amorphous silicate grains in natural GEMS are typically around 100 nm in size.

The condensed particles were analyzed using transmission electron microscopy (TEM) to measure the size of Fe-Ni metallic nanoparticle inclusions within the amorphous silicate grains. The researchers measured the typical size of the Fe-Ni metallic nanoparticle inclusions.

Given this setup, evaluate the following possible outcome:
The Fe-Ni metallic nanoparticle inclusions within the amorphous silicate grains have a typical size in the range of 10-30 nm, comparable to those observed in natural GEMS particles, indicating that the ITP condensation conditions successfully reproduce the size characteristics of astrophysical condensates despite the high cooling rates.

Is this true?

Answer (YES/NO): NO